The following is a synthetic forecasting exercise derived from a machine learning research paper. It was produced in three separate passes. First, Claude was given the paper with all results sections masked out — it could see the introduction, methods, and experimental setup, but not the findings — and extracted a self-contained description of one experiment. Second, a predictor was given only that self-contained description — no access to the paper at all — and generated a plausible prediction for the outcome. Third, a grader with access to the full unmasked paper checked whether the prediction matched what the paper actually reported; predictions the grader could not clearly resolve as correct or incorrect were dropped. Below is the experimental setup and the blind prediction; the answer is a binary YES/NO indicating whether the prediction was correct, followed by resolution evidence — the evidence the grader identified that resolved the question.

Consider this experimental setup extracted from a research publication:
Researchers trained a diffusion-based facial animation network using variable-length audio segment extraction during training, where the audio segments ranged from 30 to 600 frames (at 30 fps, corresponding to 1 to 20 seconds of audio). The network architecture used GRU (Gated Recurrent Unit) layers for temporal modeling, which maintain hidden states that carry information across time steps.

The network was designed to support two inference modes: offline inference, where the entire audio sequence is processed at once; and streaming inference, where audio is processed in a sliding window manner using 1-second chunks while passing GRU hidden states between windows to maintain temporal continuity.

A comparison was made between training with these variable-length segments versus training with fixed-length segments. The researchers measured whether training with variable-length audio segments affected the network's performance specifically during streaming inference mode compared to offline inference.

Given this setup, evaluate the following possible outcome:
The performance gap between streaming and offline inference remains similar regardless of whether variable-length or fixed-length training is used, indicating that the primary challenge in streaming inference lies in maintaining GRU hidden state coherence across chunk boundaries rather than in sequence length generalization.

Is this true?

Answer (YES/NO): NO